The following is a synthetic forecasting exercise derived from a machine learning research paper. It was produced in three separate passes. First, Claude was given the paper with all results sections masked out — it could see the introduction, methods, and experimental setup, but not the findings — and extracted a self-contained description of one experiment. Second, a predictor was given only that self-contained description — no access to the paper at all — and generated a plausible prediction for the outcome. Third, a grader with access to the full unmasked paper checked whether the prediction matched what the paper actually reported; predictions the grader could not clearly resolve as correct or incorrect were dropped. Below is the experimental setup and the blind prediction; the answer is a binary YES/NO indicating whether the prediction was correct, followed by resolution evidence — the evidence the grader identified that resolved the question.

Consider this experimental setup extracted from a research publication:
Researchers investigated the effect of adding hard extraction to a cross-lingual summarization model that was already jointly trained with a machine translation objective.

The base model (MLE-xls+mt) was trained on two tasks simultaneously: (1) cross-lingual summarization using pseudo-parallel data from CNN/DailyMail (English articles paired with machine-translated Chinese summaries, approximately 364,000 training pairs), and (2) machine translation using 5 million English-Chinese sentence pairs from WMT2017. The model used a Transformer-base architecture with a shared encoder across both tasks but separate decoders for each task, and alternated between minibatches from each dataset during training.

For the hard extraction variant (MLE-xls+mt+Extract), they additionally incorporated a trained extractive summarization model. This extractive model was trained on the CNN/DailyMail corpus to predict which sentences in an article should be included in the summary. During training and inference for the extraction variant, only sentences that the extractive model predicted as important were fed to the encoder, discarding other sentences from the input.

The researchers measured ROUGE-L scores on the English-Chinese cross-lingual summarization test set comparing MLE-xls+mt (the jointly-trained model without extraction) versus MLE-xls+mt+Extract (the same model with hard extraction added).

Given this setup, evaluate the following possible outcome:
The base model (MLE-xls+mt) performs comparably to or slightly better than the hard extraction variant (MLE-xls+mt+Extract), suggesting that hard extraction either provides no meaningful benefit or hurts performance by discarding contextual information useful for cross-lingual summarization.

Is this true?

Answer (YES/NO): YES